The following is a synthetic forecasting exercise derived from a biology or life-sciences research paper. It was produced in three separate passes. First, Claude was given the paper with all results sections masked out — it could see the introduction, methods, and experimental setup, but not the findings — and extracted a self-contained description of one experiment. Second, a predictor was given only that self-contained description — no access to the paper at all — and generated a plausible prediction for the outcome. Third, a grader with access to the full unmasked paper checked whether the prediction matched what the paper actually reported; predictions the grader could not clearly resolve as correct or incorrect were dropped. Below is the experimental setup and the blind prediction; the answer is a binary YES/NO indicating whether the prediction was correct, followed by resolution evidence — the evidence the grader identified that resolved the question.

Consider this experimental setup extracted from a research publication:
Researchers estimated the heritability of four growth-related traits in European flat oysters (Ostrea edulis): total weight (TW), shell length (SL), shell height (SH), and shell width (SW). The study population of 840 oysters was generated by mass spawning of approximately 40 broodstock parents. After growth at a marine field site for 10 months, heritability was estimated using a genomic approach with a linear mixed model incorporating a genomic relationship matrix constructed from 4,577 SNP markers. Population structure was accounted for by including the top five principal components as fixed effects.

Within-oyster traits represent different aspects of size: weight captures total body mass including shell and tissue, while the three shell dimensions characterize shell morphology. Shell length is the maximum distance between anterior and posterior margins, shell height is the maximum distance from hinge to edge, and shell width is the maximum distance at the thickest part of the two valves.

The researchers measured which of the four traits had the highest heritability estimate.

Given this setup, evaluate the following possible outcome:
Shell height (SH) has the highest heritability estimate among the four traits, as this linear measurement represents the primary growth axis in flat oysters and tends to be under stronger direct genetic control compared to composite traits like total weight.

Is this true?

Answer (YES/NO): NO